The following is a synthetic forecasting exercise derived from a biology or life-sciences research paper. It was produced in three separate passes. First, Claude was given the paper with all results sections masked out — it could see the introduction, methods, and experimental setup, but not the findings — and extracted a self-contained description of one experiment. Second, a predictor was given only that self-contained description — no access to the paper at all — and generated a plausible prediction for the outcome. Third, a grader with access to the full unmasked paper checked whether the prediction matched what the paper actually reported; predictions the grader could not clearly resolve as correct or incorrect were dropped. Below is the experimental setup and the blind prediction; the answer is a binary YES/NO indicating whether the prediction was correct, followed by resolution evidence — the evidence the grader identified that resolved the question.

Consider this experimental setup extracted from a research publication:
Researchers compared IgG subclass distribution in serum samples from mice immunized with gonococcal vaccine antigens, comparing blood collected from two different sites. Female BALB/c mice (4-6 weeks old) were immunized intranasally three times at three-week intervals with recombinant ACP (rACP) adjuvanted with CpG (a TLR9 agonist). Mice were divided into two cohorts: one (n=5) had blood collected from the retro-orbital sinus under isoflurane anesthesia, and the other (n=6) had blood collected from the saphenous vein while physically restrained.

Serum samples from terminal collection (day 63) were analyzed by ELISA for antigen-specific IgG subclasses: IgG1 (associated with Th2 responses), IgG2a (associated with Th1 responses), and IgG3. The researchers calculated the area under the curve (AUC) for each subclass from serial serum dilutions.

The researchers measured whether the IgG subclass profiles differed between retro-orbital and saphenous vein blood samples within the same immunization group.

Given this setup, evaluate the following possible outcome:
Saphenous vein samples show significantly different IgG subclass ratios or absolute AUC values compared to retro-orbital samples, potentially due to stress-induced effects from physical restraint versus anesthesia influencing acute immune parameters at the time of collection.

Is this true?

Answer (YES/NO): NO